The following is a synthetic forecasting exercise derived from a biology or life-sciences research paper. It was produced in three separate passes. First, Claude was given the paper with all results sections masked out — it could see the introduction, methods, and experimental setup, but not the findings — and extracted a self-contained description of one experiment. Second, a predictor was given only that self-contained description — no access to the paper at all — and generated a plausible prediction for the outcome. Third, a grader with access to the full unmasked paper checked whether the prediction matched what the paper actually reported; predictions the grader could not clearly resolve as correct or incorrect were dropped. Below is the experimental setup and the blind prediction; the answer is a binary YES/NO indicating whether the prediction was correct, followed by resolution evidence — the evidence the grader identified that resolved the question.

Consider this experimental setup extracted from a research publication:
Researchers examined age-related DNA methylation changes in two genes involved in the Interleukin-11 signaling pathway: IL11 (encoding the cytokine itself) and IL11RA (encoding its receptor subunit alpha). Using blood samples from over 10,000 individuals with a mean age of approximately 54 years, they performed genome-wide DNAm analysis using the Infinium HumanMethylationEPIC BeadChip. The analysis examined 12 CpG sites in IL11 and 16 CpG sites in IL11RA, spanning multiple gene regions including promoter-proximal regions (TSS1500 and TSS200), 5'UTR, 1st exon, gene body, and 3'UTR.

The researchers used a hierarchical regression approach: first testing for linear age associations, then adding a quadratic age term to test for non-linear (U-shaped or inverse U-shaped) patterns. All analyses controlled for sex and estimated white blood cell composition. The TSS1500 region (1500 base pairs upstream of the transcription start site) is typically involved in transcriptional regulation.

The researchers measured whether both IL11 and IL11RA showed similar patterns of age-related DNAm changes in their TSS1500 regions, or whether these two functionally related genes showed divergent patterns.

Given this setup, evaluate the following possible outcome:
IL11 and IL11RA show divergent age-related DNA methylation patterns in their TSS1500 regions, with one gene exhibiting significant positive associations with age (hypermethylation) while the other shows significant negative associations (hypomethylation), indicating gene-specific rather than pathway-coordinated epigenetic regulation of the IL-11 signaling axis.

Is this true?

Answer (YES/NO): NO